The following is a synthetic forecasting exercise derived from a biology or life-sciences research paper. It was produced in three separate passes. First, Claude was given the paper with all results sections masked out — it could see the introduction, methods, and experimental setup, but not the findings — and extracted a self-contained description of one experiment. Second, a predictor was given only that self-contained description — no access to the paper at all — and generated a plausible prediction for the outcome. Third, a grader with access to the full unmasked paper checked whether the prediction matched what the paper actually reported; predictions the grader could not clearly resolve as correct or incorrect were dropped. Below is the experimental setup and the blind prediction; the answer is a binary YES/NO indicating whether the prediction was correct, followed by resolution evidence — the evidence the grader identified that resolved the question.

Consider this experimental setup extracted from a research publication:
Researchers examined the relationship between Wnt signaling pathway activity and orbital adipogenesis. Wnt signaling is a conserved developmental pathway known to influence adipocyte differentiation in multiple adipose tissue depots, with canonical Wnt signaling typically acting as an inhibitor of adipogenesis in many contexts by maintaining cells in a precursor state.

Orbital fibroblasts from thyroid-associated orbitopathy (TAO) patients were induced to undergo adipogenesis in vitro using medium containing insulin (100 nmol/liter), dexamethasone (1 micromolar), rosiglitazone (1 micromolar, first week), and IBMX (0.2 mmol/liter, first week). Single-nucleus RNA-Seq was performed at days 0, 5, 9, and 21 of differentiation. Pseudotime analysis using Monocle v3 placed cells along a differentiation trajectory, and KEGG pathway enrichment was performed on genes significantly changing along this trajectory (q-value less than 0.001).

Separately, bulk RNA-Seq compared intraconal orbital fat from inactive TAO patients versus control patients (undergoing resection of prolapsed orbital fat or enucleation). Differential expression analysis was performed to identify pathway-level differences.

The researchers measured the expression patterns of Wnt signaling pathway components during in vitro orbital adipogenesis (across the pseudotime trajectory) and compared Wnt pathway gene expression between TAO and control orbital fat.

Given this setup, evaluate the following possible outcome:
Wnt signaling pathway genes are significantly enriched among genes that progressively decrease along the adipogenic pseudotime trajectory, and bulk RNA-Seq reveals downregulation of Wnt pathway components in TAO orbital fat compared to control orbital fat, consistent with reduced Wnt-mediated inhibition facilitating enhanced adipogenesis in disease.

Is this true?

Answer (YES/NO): NO